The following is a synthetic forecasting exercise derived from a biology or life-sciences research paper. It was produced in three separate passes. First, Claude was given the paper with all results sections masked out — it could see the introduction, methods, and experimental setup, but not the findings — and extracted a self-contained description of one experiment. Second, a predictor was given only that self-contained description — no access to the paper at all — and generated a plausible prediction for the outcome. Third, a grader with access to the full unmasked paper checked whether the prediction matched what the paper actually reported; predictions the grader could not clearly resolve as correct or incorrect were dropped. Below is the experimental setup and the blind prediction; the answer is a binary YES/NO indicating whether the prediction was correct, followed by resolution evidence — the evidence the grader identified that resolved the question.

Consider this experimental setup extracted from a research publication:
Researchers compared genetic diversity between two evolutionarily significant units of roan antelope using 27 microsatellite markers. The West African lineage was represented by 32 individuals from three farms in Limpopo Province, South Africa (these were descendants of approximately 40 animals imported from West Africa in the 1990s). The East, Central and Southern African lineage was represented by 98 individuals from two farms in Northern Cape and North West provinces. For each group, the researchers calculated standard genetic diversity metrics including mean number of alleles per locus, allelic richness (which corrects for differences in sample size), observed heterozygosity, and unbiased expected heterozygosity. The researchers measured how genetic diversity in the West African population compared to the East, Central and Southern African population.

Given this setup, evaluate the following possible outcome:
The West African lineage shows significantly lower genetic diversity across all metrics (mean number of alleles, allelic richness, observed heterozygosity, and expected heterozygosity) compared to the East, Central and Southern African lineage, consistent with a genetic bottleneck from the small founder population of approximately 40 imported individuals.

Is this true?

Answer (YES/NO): NO